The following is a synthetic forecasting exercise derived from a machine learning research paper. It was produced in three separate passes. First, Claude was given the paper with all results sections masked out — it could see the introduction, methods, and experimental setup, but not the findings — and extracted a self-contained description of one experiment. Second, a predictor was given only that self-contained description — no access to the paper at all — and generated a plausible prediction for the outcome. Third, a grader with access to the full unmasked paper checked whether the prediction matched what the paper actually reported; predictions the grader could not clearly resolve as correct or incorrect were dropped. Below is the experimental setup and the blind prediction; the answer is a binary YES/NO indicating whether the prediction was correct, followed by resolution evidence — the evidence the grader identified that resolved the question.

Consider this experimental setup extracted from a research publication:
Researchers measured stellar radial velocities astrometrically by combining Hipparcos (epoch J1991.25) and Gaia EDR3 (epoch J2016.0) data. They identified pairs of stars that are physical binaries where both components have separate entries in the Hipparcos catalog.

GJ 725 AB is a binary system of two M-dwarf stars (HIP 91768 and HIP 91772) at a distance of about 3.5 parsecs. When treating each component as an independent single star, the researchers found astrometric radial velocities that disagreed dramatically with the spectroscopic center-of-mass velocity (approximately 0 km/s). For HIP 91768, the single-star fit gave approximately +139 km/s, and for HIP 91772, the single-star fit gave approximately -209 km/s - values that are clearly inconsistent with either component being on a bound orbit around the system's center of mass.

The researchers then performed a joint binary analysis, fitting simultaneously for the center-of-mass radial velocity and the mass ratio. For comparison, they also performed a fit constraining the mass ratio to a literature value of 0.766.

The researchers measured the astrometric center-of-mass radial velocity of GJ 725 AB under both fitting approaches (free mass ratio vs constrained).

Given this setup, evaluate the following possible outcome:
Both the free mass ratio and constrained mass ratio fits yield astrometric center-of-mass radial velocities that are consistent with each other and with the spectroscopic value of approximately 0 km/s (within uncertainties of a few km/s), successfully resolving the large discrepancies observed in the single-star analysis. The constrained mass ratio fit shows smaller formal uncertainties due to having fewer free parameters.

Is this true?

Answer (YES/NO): NO